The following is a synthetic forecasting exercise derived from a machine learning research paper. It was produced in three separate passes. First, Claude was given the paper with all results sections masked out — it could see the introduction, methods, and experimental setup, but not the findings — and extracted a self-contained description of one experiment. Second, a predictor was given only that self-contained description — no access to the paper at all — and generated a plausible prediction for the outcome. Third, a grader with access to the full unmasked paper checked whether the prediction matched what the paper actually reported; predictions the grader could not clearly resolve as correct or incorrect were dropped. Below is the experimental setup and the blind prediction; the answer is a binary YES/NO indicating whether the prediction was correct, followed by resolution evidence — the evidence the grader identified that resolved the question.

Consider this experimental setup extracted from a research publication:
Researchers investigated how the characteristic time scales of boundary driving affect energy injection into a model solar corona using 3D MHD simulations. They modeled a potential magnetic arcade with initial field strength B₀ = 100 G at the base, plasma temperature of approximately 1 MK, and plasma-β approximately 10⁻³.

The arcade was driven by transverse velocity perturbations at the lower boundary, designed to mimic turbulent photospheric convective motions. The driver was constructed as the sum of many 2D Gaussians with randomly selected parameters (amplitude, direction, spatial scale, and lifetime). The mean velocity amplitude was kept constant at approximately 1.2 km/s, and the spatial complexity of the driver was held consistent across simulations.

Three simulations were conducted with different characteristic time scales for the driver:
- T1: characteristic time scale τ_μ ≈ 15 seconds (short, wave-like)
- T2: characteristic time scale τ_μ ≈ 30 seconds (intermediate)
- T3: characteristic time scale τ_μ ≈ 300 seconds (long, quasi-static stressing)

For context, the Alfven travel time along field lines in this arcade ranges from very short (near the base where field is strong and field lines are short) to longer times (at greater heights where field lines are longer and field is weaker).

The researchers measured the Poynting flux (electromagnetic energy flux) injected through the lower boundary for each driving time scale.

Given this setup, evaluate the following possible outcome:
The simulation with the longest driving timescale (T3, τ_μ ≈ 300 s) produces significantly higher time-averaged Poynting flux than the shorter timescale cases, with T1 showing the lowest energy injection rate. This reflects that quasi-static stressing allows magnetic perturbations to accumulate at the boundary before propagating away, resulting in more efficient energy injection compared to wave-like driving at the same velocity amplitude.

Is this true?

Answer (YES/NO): YES